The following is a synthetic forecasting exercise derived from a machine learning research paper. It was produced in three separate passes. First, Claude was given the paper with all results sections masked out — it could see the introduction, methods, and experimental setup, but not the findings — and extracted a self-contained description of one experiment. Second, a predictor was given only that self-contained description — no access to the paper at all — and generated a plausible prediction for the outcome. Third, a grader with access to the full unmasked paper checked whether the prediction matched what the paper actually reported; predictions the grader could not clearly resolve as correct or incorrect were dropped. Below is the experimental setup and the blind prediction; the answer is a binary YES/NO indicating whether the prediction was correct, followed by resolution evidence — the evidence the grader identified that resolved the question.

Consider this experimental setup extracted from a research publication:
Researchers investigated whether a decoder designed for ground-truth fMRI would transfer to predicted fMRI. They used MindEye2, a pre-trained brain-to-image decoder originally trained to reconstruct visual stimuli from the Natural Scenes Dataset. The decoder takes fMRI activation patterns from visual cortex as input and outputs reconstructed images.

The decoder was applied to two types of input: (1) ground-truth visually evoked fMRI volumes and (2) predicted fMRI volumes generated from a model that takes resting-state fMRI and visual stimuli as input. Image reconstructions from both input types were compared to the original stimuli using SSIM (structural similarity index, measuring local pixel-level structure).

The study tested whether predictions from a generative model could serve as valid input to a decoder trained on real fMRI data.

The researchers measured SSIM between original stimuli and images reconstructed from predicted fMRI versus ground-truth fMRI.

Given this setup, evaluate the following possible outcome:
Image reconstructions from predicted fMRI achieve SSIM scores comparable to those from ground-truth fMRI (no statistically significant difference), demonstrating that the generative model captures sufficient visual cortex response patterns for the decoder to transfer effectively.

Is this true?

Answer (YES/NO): NO